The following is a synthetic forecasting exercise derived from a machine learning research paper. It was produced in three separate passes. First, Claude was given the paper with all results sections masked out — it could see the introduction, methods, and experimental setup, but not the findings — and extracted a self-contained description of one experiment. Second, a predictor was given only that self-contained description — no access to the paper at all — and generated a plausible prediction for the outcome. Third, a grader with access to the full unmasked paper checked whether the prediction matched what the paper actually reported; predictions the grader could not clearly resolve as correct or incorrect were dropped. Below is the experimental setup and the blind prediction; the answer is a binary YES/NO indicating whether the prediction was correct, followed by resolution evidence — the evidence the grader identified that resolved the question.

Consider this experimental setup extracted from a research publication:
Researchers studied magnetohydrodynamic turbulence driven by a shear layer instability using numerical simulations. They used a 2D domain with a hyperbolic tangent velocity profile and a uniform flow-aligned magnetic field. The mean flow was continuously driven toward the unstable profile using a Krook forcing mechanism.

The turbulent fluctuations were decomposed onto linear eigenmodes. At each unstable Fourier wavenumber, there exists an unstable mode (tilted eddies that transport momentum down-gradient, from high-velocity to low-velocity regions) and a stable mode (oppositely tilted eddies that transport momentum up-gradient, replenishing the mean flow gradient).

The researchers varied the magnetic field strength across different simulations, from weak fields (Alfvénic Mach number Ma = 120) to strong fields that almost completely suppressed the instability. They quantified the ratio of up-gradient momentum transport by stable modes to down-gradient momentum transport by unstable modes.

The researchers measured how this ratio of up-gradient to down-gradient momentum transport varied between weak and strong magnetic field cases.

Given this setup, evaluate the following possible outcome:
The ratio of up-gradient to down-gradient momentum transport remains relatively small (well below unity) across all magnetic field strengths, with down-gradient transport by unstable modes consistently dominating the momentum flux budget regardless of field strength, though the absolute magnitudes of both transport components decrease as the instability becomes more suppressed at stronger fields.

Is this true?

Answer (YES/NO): NO